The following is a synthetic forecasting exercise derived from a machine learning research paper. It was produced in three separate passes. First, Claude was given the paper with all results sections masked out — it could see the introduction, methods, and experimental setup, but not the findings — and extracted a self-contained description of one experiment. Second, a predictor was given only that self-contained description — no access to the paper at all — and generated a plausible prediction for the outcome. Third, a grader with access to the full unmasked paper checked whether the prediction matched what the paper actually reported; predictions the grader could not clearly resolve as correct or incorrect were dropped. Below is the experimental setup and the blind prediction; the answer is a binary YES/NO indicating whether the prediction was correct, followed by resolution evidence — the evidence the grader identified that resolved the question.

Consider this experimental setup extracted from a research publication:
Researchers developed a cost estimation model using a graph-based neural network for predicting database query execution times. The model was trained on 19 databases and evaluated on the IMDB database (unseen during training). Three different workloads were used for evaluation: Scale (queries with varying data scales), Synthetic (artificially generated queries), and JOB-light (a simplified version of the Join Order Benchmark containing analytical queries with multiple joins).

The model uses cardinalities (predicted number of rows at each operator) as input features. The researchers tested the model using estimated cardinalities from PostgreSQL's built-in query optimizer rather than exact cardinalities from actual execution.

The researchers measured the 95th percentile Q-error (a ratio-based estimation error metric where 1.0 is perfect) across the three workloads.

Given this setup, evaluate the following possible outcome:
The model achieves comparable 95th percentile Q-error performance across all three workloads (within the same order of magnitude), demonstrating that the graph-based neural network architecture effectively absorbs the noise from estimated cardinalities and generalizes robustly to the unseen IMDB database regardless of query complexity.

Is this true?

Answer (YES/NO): YES